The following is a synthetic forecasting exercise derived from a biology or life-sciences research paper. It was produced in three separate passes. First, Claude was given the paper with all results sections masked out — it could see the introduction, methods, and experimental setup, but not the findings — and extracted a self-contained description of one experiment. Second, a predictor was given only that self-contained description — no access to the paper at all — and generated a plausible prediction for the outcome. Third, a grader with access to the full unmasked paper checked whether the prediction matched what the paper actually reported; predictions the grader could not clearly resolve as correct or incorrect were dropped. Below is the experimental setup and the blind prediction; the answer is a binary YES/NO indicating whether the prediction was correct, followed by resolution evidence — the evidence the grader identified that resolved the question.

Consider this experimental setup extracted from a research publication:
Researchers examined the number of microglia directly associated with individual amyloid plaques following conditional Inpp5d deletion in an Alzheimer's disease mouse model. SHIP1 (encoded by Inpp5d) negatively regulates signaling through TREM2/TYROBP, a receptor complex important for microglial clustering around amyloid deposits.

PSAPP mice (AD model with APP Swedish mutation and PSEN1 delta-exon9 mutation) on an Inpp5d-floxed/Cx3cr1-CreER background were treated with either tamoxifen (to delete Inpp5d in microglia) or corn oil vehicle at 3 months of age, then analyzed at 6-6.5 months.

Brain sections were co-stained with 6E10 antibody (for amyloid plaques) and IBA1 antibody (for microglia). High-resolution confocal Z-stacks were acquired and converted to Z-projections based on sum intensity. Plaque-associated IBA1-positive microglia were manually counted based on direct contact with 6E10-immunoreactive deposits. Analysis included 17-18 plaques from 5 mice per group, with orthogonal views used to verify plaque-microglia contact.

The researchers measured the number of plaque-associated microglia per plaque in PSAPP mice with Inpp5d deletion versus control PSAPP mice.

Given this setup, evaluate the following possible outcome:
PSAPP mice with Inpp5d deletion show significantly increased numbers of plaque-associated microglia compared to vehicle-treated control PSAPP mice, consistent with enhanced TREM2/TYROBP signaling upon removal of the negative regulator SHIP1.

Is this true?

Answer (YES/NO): YES